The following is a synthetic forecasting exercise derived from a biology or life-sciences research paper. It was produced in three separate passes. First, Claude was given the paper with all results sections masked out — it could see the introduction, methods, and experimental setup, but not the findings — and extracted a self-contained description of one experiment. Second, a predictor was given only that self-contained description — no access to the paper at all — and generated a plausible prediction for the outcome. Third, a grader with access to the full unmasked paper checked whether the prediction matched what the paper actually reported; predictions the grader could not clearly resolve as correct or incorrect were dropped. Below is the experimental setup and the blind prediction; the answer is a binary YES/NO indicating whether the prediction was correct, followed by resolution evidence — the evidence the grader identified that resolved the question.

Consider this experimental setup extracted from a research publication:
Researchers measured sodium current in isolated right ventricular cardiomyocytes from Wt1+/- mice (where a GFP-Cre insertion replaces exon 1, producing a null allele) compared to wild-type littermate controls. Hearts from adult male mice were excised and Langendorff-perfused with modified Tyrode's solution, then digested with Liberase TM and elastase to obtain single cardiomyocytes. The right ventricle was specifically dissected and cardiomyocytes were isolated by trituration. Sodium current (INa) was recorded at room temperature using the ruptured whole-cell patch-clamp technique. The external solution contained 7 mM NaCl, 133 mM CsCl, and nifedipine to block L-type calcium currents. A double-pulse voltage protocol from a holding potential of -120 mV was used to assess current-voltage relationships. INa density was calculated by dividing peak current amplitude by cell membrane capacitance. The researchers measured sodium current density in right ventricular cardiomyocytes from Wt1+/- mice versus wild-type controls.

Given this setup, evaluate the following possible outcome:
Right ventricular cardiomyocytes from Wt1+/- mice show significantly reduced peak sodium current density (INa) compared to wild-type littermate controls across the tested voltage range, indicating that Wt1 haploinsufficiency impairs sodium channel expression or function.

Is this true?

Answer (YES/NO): NO